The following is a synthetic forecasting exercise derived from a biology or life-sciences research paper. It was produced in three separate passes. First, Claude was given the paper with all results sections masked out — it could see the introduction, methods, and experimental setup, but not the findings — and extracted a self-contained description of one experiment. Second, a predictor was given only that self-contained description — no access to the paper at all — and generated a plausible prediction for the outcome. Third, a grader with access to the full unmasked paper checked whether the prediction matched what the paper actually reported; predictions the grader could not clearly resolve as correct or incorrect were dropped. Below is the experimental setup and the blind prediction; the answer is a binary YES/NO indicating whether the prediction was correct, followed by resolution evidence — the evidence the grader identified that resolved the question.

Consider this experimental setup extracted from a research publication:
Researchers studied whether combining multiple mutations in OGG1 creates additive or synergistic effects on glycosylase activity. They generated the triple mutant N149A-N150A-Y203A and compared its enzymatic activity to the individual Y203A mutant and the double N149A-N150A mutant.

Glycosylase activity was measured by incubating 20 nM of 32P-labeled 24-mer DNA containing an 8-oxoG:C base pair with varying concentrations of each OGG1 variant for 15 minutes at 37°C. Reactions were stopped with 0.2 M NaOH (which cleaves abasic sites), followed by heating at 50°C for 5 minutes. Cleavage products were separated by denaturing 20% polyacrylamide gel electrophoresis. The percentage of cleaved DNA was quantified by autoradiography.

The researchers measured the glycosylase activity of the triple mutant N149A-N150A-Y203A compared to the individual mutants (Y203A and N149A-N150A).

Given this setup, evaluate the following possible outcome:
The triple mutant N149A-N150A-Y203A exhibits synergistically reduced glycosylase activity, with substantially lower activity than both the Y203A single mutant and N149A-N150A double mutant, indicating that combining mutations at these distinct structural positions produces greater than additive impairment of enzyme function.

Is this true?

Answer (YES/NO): NO